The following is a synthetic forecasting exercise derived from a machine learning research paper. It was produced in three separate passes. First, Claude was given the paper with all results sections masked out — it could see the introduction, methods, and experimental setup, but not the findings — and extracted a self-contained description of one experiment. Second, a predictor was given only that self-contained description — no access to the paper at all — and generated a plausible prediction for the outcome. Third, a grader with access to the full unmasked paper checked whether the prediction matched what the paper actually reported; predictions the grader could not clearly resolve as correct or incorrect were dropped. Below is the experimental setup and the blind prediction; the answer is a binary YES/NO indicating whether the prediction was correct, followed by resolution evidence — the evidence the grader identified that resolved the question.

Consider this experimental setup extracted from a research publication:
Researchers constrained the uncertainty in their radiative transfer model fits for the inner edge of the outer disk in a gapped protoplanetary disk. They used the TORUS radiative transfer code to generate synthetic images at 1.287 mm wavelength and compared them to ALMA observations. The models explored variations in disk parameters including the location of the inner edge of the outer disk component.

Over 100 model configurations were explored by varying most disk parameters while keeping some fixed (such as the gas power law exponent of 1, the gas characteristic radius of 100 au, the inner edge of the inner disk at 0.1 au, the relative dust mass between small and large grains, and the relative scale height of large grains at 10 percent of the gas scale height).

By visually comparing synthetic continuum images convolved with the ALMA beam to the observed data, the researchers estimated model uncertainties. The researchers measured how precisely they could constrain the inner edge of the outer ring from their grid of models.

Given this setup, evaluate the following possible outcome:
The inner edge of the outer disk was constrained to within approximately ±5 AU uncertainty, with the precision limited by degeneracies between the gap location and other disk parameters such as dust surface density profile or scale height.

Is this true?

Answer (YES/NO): NO